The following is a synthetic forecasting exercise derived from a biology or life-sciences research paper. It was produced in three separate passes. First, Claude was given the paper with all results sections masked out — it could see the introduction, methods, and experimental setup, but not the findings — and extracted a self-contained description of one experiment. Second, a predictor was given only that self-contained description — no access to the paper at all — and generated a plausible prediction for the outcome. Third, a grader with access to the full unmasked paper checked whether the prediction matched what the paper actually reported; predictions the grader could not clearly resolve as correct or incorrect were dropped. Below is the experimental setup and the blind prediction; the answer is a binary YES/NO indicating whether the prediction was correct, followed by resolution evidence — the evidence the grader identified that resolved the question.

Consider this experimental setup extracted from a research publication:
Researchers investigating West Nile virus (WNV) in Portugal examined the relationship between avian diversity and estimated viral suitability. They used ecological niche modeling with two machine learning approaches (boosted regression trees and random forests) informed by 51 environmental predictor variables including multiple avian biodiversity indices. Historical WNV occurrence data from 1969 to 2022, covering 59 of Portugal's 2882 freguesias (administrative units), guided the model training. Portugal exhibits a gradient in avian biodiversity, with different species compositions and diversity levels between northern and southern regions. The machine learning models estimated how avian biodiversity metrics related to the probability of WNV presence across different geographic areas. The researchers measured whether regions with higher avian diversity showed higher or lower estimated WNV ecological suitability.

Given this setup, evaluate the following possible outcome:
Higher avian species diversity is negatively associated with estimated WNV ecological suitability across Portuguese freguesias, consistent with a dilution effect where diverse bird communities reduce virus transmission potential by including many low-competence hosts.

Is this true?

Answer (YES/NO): NO